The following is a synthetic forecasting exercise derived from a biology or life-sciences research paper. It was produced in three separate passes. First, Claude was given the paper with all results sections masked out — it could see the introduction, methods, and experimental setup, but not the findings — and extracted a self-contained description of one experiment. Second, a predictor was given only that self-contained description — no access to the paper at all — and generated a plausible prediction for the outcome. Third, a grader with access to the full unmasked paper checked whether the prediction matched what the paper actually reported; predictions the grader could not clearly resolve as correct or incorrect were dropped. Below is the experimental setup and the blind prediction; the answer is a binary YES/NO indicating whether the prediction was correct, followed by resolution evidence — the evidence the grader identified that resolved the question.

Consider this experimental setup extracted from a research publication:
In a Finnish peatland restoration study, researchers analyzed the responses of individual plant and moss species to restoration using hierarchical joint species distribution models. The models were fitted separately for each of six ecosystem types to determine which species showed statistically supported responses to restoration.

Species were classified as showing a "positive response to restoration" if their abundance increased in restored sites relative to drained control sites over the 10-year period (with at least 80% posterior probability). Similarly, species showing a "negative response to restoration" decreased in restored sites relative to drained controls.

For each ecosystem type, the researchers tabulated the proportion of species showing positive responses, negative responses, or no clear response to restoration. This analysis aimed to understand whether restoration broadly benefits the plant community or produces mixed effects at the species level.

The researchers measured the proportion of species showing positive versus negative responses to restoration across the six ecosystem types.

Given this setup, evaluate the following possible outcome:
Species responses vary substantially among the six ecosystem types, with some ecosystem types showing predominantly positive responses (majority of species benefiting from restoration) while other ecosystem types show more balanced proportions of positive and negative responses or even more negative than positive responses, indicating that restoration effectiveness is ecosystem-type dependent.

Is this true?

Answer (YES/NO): NO